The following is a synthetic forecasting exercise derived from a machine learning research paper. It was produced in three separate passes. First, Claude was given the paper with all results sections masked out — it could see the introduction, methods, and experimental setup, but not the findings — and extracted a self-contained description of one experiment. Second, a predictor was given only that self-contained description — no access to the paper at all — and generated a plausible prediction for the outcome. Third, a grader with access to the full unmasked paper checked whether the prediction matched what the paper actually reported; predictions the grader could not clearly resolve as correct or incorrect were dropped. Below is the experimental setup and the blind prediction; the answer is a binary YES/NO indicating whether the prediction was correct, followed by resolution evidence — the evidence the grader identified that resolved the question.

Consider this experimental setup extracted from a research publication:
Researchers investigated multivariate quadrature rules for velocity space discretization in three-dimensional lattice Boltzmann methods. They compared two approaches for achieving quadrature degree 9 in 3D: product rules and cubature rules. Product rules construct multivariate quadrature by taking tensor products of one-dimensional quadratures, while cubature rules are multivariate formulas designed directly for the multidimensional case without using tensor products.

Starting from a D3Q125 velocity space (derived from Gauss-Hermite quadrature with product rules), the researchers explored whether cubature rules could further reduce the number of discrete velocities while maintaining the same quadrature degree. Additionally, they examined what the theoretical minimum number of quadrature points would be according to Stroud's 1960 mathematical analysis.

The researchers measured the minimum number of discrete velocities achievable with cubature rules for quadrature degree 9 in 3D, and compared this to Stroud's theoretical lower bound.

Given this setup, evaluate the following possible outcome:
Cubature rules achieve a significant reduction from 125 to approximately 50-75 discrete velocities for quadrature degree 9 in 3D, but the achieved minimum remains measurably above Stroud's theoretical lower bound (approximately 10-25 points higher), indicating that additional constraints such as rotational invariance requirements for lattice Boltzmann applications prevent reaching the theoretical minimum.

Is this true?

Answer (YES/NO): NO